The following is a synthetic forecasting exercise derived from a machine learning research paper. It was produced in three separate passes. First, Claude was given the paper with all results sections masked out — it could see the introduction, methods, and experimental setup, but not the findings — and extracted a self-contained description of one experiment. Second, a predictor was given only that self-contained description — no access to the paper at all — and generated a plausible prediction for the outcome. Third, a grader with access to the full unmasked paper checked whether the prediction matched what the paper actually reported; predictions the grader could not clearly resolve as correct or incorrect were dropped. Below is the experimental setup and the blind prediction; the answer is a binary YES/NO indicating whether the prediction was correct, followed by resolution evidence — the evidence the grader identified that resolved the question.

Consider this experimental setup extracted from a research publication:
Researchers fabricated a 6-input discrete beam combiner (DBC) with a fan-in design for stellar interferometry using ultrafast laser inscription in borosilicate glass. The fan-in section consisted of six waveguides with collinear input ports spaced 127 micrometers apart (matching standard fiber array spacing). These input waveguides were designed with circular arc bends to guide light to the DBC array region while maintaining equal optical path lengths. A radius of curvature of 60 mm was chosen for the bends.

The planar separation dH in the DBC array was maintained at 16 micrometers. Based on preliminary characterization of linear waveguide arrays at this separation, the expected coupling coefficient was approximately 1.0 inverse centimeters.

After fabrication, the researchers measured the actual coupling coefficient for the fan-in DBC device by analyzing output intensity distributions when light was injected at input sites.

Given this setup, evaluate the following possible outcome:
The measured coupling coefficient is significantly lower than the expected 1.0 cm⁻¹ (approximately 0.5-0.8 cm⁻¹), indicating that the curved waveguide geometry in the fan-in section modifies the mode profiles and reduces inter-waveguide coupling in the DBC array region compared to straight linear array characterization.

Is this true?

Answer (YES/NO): NO